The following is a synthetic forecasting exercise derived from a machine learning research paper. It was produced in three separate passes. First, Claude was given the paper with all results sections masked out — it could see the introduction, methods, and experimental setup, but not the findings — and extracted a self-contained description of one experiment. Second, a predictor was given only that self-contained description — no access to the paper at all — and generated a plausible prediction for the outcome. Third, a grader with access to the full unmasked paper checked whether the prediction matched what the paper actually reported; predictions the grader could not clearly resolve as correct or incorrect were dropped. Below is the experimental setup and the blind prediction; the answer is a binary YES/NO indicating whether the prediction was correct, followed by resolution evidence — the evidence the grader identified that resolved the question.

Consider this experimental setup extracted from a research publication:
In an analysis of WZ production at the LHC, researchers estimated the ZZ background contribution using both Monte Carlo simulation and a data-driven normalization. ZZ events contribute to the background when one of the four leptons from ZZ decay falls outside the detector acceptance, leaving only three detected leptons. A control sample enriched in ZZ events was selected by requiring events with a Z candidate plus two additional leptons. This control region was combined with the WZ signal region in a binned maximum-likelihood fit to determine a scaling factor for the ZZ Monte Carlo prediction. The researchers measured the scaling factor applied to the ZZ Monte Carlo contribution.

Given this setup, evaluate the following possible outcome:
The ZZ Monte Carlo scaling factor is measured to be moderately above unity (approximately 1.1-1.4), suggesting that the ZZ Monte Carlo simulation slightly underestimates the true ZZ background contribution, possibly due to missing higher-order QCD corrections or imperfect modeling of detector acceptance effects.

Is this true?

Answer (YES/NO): YES